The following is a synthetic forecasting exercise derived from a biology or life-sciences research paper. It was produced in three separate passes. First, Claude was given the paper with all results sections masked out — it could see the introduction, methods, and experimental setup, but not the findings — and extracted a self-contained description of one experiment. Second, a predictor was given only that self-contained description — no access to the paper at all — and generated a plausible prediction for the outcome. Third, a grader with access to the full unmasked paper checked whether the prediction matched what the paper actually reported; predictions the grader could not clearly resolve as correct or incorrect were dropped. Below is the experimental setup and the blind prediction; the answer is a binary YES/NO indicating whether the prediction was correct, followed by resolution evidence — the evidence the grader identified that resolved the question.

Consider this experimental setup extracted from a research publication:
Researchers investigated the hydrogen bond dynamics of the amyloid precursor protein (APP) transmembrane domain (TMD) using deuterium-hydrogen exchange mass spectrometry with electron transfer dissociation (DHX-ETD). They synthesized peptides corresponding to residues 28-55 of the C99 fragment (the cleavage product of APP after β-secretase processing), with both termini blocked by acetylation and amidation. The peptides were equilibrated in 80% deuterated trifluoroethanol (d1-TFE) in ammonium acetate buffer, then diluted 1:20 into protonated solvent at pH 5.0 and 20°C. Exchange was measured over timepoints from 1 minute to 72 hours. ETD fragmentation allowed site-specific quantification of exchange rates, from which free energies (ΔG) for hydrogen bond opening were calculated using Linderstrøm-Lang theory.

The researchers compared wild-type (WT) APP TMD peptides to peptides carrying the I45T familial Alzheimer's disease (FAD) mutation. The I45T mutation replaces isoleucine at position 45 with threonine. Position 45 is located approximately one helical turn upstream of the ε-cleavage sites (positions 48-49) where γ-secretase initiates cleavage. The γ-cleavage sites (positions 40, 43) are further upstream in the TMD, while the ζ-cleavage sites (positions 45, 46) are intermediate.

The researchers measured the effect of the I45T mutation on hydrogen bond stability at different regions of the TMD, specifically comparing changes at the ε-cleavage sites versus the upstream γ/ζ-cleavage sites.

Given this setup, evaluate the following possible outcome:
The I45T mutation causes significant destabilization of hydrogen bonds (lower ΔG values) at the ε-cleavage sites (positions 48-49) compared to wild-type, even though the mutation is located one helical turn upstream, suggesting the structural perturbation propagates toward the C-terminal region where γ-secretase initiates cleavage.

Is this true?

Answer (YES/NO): NO